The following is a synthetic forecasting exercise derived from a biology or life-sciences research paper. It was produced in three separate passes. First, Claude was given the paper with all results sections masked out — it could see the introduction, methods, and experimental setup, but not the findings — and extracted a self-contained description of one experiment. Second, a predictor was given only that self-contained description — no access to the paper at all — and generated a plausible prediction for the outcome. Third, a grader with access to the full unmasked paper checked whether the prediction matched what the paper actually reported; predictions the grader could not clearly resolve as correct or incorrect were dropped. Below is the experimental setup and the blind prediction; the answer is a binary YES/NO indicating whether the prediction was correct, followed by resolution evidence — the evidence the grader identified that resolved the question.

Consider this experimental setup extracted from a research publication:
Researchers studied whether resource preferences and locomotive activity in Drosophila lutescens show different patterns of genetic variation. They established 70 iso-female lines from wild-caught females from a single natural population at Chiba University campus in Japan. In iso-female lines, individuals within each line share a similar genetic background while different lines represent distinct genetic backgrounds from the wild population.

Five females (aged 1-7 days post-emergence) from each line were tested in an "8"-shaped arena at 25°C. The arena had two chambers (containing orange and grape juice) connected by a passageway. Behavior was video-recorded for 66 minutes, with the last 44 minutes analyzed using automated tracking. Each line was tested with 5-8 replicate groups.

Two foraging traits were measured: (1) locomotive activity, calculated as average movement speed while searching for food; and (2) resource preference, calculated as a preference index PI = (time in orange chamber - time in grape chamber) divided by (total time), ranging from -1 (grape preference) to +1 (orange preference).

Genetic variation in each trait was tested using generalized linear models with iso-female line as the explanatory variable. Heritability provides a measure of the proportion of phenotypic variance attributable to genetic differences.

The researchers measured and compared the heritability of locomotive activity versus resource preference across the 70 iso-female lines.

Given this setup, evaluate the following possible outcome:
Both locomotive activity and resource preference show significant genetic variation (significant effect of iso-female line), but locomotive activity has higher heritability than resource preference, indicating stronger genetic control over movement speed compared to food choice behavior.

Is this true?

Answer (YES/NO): YES